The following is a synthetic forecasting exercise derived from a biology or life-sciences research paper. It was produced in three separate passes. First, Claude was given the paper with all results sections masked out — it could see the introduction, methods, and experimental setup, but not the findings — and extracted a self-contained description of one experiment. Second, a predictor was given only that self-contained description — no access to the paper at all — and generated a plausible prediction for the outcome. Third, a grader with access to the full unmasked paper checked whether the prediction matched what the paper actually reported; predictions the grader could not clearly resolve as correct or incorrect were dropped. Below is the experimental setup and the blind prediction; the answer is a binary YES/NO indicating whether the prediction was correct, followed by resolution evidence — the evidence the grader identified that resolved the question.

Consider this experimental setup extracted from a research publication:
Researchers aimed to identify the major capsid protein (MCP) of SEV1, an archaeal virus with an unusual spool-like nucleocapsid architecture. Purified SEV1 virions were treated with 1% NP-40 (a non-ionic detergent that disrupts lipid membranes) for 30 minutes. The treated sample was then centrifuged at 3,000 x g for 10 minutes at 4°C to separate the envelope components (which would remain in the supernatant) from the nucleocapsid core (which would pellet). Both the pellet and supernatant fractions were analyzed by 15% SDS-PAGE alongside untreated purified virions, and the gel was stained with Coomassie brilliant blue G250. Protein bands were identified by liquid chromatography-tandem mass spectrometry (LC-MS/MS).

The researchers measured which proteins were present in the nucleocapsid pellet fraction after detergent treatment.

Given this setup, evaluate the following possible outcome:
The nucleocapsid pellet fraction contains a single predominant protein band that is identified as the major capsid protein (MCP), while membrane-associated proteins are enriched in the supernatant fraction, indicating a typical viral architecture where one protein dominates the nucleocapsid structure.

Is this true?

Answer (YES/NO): YES